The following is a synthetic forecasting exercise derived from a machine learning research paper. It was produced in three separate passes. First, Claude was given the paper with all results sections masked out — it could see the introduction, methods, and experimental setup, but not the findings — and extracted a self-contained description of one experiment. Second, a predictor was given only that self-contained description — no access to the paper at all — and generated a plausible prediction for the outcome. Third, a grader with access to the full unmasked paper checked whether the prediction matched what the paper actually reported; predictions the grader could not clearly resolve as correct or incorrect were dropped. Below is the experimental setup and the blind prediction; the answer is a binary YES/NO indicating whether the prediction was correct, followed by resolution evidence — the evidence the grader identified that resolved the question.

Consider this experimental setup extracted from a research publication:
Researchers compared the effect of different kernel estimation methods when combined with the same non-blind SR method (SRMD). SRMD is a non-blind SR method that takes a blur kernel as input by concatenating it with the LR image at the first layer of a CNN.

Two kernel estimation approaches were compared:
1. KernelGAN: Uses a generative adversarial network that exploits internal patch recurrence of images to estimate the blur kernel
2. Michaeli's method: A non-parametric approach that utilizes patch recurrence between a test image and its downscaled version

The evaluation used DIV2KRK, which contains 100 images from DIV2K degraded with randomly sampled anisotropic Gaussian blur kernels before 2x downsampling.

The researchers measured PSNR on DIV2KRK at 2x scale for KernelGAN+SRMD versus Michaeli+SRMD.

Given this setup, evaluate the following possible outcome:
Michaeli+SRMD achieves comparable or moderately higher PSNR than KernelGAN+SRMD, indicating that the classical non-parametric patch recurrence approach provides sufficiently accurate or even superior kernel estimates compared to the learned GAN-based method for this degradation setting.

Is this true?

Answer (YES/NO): NO